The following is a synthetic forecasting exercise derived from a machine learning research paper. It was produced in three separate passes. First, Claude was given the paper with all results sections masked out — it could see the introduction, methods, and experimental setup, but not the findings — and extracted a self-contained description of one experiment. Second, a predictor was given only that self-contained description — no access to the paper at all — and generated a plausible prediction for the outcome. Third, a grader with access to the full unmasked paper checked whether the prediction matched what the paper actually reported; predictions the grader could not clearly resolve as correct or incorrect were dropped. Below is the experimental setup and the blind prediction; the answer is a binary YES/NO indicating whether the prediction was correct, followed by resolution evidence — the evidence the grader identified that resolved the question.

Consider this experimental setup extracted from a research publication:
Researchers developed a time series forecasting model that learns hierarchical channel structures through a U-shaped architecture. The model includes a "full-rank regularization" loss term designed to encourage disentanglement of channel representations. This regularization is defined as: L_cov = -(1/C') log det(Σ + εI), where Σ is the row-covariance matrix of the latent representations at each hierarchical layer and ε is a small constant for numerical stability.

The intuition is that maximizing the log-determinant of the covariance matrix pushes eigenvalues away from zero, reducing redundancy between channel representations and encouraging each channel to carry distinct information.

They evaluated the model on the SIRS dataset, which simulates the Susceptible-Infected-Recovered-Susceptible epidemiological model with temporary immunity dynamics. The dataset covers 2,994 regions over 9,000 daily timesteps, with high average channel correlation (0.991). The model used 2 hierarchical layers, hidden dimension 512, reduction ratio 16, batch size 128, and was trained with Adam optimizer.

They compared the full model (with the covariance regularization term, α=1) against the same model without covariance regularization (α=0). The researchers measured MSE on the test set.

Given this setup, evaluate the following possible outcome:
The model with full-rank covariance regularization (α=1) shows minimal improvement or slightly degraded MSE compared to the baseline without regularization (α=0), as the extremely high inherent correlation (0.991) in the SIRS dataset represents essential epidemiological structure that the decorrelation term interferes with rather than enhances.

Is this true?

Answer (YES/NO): NO